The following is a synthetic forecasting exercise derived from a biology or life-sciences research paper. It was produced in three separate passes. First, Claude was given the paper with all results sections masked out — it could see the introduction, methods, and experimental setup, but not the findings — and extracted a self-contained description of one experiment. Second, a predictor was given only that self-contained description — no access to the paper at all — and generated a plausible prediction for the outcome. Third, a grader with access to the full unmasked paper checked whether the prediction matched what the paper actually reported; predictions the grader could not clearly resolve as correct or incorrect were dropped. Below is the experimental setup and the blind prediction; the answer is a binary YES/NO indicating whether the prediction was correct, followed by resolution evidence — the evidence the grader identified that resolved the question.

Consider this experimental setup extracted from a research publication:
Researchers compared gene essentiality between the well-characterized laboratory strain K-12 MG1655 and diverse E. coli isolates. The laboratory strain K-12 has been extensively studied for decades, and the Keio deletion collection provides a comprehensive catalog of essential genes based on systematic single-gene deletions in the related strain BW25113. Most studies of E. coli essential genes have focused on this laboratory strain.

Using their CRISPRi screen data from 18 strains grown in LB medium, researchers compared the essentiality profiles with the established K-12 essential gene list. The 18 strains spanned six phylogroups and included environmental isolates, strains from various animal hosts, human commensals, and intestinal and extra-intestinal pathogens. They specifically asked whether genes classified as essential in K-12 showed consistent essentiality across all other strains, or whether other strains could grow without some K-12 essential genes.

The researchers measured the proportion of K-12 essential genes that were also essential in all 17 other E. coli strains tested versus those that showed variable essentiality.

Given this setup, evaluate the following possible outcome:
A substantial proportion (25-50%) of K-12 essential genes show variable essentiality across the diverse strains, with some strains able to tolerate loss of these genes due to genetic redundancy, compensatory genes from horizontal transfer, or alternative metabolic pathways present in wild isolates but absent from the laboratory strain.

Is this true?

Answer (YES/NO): YES